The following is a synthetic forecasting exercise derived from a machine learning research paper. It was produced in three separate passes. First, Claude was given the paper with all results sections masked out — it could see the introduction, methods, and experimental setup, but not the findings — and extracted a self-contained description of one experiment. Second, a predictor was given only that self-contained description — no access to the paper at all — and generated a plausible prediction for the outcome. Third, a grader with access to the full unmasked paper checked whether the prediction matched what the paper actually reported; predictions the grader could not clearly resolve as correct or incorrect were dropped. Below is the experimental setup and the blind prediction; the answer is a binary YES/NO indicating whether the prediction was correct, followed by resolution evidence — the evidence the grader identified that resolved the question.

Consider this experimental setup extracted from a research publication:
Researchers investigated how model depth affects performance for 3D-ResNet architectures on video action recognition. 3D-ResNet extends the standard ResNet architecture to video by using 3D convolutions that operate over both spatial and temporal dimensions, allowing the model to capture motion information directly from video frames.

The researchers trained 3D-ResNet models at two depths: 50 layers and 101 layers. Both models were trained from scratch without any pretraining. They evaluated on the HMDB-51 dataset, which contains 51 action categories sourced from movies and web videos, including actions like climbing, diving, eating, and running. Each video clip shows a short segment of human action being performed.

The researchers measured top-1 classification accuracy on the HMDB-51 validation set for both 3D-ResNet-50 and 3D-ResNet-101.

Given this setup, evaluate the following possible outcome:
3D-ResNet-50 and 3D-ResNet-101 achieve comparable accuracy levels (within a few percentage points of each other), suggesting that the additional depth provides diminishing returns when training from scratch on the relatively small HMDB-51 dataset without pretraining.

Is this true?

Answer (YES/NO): YES